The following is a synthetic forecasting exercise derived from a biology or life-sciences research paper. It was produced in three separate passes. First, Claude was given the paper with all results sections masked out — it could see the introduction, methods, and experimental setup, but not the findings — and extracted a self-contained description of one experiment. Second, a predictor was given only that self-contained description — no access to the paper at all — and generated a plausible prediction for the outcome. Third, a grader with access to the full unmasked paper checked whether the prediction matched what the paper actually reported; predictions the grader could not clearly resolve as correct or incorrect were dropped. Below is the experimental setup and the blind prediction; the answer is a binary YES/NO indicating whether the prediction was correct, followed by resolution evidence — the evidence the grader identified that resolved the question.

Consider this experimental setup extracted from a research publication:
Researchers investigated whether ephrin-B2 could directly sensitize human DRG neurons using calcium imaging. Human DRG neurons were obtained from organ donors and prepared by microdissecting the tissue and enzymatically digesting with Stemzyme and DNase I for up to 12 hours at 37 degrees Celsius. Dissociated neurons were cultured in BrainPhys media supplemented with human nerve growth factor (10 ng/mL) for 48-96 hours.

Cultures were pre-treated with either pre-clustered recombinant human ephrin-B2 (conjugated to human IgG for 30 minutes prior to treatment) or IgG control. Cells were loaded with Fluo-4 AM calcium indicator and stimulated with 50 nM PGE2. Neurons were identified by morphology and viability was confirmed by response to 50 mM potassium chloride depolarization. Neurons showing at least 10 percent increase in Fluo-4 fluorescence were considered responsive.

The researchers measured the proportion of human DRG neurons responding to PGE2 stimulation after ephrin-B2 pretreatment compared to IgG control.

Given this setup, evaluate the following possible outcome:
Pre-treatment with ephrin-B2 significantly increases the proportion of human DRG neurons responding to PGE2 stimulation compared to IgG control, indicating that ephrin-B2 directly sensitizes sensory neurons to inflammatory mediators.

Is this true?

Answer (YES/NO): YES